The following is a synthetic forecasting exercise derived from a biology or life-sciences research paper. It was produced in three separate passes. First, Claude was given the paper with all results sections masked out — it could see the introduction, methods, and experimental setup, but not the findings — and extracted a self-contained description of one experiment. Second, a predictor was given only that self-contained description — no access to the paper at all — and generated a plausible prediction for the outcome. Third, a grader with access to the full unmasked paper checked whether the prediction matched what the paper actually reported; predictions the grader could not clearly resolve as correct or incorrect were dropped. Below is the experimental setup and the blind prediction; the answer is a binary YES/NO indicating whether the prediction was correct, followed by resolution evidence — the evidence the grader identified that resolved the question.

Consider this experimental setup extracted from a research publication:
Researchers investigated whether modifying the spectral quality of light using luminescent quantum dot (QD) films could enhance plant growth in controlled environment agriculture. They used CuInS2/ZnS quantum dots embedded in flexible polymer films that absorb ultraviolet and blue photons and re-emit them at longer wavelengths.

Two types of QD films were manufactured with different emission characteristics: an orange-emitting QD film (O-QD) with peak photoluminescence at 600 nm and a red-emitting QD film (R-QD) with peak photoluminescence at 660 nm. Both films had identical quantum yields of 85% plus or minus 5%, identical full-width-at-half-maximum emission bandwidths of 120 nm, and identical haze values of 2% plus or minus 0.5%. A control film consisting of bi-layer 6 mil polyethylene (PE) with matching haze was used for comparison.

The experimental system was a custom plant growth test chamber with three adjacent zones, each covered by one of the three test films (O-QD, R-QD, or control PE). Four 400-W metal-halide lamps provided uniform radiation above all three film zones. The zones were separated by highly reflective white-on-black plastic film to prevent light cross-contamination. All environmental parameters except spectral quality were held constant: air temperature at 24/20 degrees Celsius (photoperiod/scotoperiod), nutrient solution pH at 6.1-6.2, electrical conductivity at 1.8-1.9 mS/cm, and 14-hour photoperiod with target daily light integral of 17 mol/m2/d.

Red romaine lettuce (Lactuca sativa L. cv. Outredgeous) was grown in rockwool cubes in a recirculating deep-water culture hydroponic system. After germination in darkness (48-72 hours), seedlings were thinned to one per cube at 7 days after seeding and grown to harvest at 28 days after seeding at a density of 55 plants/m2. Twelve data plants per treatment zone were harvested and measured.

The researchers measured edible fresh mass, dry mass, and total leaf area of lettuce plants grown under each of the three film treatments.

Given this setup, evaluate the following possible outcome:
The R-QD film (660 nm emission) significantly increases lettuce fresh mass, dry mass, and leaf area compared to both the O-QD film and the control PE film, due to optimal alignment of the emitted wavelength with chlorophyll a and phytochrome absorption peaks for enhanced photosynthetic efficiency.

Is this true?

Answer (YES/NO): NO